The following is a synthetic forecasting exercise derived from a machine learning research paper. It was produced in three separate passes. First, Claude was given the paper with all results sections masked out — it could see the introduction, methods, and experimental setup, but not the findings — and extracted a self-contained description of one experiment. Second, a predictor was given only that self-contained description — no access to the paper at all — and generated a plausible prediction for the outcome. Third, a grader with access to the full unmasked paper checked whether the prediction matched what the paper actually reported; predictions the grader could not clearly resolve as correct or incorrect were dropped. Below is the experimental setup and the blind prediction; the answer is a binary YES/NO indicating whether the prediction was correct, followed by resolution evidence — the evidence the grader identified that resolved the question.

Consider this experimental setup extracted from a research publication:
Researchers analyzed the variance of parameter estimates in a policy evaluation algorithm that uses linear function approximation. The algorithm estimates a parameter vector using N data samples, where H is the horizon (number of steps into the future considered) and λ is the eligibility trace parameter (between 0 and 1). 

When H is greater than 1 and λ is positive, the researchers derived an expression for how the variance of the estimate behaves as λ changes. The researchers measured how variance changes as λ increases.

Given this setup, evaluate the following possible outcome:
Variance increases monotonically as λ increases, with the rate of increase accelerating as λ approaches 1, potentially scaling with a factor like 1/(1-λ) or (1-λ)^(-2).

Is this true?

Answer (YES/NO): NO